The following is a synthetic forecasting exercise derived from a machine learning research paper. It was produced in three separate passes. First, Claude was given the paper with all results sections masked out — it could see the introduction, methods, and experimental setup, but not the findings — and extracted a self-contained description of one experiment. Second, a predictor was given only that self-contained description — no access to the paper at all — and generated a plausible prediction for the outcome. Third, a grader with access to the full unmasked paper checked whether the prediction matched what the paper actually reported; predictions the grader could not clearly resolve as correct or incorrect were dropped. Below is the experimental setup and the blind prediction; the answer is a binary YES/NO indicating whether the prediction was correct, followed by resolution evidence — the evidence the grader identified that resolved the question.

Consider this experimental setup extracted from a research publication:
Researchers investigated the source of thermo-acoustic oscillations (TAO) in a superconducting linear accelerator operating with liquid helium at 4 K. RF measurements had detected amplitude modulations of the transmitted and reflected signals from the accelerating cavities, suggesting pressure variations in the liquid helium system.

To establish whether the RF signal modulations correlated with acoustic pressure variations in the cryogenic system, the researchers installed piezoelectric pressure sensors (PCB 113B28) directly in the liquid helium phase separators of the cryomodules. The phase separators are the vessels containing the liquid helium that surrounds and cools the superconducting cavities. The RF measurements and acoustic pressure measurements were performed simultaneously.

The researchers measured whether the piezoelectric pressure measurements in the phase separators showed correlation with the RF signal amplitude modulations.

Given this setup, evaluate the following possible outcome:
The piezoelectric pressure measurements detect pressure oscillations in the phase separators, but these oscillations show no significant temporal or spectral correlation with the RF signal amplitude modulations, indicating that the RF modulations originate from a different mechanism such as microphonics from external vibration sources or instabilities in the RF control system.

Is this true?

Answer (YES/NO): NO